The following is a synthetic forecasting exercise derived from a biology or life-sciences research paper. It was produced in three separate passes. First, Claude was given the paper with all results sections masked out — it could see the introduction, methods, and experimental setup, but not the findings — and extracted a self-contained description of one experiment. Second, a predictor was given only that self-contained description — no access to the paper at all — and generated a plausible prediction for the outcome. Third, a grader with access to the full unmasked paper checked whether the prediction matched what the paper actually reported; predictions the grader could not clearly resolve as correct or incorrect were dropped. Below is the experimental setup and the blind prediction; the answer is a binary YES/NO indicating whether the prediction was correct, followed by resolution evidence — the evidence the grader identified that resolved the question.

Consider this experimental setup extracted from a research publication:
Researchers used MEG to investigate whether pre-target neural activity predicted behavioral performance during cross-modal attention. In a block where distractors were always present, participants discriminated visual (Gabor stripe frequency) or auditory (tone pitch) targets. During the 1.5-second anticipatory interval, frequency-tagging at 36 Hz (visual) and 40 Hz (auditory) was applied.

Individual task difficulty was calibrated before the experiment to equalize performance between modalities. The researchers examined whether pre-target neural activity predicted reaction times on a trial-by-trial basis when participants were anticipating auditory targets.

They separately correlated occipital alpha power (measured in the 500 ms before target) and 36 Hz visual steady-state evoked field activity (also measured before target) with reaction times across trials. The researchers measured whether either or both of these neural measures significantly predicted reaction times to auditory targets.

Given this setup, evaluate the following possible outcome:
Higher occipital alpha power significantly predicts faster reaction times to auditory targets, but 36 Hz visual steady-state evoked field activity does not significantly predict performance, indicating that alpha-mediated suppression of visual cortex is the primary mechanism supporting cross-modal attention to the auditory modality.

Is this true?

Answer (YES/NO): NO